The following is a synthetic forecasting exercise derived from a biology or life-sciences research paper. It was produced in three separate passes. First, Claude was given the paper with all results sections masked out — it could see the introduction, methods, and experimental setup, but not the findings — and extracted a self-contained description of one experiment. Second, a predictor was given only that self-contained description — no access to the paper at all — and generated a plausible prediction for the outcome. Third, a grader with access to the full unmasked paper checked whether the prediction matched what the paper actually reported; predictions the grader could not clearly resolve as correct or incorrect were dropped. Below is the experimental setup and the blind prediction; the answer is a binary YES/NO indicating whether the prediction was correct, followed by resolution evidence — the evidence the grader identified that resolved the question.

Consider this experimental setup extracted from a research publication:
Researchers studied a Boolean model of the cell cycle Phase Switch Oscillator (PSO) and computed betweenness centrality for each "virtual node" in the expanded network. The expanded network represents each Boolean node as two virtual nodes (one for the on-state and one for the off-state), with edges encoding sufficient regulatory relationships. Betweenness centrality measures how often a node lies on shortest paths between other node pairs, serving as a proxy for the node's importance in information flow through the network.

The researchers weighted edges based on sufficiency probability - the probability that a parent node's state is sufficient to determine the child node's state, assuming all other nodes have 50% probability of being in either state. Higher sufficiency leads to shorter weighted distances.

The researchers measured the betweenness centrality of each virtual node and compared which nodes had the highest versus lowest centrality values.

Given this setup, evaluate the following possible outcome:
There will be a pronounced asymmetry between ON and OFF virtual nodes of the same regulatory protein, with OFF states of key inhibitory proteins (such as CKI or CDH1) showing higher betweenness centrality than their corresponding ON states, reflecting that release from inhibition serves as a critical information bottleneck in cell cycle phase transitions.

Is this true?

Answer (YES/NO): NO